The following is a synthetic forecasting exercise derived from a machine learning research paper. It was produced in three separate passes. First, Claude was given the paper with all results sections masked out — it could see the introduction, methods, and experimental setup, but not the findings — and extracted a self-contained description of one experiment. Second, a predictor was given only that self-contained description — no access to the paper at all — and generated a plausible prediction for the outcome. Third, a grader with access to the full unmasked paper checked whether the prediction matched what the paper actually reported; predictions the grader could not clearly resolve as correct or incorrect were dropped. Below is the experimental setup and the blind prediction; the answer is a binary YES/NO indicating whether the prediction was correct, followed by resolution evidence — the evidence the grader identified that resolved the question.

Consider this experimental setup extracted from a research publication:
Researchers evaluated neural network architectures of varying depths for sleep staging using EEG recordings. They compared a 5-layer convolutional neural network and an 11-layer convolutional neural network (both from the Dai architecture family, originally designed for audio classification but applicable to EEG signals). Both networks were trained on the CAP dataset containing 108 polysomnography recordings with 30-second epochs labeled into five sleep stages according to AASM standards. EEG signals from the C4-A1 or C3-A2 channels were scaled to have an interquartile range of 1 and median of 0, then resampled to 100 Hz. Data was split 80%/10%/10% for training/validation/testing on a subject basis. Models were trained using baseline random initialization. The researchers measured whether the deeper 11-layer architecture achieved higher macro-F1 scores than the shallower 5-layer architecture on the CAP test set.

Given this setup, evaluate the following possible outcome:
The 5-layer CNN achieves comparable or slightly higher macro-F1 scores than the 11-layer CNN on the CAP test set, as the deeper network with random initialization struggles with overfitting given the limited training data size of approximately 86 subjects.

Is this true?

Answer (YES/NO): NO